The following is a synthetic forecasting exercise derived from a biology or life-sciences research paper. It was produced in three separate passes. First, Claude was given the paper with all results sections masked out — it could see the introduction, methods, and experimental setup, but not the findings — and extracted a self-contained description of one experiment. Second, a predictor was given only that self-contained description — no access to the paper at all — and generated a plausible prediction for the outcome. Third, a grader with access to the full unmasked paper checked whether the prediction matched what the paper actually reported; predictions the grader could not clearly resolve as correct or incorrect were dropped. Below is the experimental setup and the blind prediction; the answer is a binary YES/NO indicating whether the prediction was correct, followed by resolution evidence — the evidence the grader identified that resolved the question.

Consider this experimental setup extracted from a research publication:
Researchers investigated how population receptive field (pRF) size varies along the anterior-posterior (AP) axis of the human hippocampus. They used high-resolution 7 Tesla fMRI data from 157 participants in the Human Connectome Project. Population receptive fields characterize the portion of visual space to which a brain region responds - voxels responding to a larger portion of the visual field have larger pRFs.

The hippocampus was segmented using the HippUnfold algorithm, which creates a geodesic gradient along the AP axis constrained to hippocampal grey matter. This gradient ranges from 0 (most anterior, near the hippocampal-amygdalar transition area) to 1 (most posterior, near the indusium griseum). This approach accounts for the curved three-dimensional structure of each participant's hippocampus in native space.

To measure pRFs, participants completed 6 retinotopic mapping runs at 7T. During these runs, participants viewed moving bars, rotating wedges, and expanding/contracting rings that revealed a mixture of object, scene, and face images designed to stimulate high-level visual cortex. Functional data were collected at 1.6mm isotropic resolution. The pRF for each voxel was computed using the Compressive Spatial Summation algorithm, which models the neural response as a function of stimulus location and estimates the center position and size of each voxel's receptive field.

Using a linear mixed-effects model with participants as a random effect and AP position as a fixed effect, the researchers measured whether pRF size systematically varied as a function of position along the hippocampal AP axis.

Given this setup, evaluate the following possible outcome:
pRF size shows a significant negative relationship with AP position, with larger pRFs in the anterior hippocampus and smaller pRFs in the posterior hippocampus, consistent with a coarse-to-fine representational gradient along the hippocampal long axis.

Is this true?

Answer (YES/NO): YES